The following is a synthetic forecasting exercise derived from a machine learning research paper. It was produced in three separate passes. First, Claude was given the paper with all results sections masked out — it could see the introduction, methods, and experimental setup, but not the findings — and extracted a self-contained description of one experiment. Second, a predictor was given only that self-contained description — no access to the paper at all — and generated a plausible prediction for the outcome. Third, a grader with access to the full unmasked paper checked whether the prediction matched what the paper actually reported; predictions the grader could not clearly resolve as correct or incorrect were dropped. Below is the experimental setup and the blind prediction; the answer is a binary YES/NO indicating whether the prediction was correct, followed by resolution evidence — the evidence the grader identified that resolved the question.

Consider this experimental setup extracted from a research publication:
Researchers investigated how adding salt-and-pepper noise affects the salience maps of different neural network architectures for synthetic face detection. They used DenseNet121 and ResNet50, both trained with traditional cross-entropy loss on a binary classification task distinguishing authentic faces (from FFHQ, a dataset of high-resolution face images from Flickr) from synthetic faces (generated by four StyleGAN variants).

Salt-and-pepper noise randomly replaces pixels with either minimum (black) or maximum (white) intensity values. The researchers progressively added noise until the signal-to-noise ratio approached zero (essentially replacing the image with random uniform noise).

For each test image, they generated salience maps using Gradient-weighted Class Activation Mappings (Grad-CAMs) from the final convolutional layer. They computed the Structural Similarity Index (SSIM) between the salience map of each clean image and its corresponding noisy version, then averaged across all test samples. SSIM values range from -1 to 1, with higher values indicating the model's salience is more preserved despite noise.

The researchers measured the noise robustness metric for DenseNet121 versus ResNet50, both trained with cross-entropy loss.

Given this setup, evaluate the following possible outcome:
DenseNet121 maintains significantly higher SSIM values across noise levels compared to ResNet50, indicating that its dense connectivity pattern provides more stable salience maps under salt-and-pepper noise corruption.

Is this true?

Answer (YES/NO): YES